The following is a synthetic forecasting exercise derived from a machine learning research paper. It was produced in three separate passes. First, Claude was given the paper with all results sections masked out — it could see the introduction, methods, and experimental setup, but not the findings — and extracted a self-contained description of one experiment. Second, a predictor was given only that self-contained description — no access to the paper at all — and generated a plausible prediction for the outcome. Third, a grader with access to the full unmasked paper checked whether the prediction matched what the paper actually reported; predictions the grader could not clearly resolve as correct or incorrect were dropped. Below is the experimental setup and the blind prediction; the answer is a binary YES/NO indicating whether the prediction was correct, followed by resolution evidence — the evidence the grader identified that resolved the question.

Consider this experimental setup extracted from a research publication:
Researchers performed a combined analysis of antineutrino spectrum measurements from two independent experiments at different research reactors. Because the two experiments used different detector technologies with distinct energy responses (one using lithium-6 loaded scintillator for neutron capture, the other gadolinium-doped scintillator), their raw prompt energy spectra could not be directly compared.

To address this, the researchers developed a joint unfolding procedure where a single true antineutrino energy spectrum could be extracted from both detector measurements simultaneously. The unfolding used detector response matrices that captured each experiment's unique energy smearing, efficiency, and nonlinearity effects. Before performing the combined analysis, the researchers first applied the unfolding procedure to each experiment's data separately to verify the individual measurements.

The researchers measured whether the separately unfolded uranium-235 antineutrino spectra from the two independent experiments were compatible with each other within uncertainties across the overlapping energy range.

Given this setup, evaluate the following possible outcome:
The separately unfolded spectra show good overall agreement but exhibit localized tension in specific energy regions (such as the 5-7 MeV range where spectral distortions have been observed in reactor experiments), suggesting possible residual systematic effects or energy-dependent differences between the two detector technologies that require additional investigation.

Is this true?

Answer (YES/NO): NO